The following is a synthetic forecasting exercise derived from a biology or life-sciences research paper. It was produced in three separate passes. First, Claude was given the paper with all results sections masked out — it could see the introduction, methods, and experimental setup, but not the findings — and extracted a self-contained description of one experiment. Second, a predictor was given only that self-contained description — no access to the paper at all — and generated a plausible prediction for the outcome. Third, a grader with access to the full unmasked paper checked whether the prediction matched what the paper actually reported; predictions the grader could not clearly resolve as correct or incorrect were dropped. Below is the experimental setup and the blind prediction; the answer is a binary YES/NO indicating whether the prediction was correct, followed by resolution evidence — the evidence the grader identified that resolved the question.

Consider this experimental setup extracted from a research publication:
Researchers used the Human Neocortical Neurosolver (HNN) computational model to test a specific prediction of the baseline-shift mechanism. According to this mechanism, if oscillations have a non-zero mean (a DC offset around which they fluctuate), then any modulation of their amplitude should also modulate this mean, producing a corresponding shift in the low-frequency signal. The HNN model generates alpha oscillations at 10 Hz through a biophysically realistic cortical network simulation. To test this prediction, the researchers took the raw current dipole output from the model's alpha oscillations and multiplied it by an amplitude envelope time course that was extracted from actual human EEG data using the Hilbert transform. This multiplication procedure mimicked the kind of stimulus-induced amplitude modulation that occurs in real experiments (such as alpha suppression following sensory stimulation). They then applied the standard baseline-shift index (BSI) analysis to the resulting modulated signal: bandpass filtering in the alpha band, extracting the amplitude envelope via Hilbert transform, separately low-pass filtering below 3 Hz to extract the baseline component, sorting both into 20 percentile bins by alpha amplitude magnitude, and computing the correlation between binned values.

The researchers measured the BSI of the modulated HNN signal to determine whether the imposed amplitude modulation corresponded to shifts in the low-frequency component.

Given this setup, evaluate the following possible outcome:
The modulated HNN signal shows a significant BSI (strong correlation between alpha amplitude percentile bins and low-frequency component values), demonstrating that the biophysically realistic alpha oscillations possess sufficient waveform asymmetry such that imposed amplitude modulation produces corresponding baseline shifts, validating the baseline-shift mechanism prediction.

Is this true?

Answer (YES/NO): YES